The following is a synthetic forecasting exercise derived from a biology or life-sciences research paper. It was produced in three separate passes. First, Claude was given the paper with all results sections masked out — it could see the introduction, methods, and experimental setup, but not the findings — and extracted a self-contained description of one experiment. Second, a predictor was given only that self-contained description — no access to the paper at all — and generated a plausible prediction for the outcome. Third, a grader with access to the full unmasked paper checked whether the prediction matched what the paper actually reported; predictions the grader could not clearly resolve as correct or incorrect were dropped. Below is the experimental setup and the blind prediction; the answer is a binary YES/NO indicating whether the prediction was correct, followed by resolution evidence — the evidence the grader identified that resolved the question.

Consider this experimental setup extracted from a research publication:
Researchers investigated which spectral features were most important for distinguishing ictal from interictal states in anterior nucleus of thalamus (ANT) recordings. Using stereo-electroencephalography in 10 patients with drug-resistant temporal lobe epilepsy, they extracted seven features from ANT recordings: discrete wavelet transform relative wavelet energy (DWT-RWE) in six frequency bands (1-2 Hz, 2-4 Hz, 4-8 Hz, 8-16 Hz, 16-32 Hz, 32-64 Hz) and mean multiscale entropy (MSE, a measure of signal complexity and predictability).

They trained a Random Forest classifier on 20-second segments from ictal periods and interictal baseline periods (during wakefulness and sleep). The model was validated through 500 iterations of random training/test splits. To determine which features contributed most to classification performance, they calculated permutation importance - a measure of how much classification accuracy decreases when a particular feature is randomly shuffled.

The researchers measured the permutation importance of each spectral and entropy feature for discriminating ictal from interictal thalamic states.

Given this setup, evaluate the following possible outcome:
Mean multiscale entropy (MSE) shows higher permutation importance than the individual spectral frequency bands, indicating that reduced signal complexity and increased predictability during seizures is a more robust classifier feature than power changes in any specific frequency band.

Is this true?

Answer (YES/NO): NO